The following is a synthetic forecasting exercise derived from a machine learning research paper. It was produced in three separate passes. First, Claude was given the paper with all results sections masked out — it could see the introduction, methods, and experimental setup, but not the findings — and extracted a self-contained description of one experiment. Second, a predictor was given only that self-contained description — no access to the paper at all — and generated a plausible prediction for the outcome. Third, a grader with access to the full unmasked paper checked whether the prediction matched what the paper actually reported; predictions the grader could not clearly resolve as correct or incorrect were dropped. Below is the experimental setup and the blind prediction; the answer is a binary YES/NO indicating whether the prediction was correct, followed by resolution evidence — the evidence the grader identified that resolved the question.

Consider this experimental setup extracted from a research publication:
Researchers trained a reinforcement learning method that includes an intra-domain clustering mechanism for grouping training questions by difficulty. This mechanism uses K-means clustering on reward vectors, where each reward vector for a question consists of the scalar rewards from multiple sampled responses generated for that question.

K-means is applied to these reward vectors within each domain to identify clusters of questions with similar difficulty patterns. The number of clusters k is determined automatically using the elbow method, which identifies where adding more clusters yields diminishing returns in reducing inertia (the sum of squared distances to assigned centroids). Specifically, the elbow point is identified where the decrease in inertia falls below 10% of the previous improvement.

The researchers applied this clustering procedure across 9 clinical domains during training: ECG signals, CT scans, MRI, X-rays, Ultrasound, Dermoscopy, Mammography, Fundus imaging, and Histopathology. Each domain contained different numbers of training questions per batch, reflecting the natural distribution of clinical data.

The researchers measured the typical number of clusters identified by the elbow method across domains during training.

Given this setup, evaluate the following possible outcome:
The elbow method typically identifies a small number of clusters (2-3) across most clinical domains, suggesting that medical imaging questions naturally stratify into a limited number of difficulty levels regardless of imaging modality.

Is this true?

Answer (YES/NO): NO